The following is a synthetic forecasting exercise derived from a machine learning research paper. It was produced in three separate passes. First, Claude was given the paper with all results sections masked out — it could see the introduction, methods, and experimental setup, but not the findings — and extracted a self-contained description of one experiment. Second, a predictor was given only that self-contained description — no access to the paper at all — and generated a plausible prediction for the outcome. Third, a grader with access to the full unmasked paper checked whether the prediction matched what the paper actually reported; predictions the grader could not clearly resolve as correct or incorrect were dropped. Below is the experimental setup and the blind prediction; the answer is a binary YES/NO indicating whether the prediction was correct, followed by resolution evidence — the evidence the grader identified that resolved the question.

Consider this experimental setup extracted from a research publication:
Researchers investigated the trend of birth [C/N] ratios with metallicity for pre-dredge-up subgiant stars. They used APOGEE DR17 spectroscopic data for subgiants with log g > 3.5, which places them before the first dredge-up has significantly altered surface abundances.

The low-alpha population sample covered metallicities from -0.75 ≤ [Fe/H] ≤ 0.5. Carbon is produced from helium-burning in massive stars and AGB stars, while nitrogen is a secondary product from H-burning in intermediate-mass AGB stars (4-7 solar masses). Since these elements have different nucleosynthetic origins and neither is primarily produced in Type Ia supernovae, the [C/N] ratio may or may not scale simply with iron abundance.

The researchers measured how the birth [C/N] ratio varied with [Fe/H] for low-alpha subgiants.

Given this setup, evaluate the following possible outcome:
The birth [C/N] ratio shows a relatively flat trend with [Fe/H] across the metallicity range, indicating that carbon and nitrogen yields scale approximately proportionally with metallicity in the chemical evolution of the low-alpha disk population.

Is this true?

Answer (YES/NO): NO